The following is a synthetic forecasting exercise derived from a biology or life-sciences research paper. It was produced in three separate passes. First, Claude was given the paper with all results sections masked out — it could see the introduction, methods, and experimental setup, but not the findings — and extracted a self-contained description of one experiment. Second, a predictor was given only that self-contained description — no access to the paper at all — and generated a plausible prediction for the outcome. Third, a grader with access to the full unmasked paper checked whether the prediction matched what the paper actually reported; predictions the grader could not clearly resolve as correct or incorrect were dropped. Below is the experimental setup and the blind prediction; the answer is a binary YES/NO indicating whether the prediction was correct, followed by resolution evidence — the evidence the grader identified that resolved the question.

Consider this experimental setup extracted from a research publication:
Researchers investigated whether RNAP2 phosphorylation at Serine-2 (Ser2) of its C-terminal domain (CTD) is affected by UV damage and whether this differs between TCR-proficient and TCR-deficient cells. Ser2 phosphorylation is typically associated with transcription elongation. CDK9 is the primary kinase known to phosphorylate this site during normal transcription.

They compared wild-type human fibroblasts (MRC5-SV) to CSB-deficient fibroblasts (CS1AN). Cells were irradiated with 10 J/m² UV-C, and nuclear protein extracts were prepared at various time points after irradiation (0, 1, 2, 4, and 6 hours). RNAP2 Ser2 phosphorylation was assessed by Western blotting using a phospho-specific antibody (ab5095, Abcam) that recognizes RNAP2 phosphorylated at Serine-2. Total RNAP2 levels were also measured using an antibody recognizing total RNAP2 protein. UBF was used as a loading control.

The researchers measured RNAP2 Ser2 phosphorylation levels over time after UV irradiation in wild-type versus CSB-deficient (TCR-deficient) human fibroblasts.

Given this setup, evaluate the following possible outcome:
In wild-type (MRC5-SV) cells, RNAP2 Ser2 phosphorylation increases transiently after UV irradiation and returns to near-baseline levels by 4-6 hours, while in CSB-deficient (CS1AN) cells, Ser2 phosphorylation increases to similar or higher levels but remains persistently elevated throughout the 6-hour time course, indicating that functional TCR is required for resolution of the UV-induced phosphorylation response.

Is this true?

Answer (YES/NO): NO